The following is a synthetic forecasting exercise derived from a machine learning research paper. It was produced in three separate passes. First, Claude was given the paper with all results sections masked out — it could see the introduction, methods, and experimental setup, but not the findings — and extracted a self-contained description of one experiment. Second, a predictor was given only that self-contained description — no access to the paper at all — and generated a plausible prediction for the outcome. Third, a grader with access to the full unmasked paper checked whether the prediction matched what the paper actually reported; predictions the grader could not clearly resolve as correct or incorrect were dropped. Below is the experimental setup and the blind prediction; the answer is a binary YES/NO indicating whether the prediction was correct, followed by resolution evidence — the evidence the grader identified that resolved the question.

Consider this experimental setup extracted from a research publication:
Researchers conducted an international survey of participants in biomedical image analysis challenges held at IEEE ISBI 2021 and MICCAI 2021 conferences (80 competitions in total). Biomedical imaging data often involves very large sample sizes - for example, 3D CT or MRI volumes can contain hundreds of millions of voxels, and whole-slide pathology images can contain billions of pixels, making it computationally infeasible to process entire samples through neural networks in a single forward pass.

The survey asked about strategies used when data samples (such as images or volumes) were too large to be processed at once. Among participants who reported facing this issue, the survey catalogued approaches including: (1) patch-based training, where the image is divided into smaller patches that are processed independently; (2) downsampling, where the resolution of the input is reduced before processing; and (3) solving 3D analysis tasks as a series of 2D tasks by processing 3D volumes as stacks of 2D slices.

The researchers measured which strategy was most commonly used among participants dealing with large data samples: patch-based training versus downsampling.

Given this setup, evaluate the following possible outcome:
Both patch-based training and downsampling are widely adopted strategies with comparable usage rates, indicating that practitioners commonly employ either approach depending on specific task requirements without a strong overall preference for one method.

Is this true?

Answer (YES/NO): NO